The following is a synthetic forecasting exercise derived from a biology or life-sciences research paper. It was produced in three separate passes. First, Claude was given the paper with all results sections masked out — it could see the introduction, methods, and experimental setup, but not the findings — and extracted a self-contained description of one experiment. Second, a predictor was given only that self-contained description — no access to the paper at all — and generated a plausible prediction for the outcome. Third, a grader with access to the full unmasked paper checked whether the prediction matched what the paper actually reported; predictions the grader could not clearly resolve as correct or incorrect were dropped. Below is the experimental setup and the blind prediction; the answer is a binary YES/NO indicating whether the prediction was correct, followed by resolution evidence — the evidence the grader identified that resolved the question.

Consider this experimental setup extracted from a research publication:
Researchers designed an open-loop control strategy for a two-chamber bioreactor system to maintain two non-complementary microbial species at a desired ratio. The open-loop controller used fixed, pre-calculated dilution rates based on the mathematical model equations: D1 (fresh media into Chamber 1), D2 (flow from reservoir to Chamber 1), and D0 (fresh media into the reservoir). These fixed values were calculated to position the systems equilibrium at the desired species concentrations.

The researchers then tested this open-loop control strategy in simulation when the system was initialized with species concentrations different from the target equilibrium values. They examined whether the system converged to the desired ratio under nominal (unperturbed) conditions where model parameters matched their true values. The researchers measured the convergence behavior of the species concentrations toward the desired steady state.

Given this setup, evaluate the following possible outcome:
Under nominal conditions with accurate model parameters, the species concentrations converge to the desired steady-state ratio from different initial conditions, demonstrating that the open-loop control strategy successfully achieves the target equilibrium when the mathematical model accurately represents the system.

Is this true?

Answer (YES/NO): YES